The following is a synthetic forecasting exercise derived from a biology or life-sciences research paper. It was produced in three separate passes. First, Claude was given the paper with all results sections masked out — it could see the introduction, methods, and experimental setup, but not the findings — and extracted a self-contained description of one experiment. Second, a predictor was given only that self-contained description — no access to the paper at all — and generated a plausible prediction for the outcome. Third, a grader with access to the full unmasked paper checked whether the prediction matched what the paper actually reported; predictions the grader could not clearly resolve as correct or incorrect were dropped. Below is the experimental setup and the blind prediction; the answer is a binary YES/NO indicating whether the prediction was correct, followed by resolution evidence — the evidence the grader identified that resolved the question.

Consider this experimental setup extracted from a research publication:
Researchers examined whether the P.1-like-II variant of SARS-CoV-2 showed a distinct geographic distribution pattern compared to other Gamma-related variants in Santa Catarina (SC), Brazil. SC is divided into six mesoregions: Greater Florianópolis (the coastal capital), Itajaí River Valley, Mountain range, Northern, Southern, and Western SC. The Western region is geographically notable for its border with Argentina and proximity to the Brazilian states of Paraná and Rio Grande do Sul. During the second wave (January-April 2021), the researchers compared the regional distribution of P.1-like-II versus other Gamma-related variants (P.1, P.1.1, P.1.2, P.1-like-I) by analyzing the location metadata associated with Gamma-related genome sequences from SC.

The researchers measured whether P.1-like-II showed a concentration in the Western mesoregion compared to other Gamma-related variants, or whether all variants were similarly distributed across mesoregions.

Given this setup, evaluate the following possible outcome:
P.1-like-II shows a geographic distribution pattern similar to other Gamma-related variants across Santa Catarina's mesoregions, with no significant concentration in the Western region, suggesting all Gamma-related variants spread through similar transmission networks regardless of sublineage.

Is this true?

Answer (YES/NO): NO